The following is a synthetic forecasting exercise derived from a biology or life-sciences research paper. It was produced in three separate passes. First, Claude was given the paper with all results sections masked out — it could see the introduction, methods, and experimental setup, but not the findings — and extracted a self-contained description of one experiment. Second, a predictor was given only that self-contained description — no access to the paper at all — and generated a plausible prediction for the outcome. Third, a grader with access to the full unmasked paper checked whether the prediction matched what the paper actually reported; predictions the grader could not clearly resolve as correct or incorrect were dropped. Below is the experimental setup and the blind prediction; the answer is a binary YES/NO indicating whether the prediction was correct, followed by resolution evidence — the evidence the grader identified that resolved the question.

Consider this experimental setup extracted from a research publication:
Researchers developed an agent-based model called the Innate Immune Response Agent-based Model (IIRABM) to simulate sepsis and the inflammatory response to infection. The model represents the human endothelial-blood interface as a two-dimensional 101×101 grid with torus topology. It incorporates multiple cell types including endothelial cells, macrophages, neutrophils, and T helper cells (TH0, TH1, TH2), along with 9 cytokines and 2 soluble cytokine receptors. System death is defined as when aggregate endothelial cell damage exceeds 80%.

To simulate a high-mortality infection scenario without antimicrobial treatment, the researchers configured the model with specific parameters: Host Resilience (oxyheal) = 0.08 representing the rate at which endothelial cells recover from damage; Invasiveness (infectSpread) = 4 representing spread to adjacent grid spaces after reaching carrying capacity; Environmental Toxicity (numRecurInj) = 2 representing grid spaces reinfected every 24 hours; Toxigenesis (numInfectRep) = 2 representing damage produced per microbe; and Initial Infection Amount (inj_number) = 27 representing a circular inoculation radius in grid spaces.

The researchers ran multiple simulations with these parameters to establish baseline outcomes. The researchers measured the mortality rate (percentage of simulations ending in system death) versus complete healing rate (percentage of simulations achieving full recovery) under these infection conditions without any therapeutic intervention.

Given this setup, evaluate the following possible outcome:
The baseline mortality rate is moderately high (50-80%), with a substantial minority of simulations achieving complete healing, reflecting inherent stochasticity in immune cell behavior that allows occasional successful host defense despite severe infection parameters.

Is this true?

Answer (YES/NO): NO